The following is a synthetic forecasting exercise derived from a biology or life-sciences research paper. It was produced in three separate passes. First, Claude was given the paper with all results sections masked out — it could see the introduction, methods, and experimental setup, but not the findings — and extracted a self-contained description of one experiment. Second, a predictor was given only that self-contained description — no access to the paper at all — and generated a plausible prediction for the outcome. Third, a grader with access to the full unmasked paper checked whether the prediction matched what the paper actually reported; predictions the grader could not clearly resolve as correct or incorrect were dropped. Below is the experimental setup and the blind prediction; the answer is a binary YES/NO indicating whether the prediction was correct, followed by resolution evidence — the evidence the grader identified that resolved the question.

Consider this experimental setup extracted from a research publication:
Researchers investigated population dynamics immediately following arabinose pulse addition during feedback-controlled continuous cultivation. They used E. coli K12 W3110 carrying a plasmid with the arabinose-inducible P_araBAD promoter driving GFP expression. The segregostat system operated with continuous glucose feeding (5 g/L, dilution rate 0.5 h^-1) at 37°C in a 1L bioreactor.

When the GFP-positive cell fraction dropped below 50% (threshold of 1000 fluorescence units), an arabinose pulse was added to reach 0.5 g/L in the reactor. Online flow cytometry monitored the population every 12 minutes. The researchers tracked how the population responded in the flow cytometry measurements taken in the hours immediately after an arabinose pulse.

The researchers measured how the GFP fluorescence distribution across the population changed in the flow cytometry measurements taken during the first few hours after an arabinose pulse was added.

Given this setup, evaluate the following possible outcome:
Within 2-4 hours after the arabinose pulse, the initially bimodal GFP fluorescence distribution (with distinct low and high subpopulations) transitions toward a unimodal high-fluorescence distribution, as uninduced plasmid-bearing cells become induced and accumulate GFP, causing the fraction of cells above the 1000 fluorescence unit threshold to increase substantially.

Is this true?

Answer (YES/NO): NO